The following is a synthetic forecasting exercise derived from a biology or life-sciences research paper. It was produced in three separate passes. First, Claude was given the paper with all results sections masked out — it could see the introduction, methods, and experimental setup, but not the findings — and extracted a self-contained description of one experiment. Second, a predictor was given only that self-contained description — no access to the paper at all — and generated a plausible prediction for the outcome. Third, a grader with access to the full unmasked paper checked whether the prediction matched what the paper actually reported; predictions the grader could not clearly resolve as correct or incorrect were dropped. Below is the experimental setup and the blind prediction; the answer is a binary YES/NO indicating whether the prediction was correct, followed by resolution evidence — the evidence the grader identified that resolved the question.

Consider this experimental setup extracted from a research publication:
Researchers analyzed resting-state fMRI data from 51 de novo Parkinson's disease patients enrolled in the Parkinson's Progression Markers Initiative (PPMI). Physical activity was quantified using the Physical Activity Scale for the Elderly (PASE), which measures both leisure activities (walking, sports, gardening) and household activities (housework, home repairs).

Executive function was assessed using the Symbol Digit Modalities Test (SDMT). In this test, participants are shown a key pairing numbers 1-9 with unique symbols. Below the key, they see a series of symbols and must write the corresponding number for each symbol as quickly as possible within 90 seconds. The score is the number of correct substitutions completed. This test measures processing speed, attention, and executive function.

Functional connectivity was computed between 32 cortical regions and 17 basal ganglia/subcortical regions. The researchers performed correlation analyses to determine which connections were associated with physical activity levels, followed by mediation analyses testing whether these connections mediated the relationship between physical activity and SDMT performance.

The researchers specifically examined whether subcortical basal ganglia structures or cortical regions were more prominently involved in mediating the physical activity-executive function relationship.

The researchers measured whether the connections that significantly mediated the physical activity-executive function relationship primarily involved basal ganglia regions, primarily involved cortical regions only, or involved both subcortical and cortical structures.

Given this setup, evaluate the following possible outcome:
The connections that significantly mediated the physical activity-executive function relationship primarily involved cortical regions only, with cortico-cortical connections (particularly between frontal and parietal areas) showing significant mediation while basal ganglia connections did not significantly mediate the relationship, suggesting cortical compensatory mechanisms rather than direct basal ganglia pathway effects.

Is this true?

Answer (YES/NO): YES